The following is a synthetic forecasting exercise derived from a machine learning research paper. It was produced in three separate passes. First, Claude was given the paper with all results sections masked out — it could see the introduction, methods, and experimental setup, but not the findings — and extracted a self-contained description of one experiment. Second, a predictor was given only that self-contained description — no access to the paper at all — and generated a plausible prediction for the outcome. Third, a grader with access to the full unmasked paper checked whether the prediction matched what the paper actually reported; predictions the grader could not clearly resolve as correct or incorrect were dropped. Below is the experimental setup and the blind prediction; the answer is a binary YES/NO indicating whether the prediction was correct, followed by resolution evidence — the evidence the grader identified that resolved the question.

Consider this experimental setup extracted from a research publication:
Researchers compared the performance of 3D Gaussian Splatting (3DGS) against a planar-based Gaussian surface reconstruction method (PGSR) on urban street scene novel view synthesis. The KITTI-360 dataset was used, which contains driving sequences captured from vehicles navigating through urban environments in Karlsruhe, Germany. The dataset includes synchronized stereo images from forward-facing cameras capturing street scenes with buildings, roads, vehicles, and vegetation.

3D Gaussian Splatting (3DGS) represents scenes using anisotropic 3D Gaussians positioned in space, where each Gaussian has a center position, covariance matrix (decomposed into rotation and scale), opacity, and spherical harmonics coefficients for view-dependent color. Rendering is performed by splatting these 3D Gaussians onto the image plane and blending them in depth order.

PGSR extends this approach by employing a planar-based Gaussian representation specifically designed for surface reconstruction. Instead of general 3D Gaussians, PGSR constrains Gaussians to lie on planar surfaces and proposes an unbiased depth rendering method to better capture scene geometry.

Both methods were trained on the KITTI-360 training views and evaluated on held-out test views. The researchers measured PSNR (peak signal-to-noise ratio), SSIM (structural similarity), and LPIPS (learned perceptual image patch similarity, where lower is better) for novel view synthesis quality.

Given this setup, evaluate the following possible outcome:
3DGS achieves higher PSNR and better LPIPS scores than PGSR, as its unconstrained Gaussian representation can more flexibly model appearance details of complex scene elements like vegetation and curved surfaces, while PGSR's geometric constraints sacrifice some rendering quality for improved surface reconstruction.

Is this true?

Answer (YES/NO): YES